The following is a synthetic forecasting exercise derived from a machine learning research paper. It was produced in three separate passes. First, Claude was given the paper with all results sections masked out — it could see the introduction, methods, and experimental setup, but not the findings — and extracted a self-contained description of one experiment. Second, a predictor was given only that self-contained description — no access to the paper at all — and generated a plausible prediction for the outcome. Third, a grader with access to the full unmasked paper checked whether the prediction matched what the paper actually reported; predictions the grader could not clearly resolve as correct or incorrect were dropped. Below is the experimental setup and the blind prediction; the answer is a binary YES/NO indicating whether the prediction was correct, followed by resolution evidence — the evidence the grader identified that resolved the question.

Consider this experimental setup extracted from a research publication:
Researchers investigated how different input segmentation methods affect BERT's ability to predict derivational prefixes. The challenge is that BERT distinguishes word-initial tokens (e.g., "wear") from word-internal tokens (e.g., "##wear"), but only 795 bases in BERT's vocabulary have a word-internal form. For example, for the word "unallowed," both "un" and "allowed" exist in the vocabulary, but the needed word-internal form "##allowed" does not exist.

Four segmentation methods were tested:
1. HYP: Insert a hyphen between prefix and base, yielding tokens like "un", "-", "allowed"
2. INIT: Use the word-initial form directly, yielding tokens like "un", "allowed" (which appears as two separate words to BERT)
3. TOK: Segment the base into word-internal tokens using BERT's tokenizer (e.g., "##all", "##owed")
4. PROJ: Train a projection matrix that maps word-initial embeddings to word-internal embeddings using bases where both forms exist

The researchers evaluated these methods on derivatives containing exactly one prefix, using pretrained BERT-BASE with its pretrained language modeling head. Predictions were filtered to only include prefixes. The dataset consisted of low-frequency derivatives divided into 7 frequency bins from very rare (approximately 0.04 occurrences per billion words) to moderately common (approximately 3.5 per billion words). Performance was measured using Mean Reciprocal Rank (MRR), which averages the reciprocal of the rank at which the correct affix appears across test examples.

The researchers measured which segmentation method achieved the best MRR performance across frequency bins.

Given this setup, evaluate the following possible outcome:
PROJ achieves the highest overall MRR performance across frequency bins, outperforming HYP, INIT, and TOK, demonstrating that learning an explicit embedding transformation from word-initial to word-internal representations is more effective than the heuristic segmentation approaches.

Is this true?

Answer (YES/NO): NO